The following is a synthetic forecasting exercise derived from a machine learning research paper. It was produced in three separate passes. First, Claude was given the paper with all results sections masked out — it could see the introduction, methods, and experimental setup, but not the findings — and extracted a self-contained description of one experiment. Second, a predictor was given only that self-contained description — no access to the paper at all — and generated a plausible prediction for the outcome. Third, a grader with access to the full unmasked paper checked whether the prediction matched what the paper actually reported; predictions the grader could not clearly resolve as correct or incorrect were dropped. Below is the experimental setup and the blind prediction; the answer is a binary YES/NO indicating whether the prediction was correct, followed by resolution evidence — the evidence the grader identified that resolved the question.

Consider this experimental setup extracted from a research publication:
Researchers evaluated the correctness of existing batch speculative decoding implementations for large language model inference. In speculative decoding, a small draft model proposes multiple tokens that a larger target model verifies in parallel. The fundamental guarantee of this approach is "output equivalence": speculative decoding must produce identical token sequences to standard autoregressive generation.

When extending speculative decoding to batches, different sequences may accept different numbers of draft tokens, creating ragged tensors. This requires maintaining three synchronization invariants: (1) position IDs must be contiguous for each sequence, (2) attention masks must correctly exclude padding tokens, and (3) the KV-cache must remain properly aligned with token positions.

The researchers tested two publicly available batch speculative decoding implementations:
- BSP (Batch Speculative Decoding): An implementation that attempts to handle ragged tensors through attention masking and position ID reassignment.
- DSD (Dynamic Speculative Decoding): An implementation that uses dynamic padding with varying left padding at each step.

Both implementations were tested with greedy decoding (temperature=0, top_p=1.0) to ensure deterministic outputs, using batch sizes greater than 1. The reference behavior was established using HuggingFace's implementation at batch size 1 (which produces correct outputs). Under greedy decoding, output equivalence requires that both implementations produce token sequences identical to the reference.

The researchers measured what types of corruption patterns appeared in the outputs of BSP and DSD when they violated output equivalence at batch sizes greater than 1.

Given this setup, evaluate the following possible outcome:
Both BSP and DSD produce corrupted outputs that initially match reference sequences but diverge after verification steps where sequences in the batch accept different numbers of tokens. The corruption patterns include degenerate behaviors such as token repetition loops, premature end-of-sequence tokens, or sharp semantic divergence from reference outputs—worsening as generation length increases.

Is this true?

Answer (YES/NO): NO